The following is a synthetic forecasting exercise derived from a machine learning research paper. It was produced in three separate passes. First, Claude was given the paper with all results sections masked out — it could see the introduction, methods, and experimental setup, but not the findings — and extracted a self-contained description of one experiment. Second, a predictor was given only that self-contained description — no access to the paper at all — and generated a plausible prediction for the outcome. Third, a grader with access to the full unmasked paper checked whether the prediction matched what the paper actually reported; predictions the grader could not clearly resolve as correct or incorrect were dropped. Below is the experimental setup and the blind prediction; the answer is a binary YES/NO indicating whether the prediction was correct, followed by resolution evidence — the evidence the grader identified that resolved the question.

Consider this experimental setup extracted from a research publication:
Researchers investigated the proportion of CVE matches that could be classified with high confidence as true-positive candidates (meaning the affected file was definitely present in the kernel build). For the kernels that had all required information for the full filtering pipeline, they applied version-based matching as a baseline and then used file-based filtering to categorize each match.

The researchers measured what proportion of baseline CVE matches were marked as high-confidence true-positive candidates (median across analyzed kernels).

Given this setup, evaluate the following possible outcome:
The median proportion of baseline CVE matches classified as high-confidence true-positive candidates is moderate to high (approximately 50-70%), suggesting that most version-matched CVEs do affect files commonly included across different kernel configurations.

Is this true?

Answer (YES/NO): NO